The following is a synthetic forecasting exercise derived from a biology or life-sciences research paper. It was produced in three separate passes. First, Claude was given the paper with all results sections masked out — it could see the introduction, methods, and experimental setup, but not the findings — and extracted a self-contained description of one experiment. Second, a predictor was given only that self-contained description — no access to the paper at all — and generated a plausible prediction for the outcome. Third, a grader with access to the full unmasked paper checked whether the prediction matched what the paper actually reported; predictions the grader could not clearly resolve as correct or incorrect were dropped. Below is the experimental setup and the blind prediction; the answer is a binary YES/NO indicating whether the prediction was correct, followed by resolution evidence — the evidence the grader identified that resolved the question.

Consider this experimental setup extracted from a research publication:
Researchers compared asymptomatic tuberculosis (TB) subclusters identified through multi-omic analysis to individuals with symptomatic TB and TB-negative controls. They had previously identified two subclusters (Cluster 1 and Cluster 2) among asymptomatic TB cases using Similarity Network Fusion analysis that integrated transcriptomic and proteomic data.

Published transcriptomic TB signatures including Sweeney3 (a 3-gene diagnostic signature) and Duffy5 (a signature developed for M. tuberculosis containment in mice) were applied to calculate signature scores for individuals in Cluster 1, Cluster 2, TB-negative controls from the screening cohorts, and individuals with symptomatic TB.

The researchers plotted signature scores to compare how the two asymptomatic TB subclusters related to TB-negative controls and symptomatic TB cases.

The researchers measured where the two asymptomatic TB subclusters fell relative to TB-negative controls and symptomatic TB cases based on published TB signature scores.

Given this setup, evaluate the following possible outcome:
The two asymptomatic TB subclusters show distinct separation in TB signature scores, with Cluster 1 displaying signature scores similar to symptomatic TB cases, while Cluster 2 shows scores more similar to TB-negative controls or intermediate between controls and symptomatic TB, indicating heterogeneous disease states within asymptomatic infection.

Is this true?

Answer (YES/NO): NO